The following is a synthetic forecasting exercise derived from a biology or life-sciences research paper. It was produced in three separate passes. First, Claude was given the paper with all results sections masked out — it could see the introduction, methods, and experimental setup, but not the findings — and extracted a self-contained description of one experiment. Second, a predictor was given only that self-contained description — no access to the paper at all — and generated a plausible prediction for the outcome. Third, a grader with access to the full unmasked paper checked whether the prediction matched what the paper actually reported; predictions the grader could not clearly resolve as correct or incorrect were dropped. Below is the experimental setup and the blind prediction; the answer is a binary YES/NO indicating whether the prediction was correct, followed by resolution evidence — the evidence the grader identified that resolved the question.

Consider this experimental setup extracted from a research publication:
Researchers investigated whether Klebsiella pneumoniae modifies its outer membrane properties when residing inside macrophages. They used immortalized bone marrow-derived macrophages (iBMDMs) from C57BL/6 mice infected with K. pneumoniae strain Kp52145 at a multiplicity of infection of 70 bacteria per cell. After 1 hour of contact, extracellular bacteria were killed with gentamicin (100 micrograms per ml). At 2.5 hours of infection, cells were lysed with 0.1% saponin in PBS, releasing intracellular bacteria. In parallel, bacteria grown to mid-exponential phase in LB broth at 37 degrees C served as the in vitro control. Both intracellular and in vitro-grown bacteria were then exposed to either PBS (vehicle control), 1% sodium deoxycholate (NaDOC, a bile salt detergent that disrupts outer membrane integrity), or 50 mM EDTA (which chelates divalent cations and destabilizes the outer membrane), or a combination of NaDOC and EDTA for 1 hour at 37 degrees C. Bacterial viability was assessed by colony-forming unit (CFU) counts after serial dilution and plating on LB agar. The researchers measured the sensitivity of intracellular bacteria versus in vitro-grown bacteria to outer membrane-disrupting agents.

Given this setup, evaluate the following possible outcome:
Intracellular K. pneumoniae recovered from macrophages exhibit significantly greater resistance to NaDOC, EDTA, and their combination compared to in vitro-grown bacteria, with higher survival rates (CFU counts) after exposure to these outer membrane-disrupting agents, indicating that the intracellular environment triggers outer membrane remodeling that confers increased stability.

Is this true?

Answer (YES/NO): NO